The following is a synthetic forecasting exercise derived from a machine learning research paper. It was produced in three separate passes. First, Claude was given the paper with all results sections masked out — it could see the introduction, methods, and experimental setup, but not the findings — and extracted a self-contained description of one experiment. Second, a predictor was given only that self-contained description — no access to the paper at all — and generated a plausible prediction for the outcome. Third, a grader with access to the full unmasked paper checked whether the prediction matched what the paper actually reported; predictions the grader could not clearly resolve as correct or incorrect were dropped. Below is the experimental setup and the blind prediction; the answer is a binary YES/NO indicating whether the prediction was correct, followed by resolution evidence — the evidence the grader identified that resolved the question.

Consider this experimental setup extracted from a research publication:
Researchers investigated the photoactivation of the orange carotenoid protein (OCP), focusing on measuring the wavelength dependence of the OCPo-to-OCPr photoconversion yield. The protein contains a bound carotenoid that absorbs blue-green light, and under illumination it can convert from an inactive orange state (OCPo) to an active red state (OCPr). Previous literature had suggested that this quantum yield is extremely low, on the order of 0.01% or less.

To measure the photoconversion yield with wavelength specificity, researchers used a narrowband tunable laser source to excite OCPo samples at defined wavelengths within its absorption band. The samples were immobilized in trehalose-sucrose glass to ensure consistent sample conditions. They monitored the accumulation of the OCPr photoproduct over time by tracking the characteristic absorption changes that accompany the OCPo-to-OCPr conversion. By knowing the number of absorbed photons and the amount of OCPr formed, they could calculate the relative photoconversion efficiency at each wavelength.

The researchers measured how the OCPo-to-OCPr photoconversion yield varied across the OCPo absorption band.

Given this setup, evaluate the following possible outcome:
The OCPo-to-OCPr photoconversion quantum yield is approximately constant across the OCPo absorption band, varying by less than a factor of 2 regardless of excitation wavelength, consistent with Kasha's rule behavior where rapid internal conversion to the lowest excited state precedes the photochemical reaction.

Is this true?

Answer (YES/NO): NO